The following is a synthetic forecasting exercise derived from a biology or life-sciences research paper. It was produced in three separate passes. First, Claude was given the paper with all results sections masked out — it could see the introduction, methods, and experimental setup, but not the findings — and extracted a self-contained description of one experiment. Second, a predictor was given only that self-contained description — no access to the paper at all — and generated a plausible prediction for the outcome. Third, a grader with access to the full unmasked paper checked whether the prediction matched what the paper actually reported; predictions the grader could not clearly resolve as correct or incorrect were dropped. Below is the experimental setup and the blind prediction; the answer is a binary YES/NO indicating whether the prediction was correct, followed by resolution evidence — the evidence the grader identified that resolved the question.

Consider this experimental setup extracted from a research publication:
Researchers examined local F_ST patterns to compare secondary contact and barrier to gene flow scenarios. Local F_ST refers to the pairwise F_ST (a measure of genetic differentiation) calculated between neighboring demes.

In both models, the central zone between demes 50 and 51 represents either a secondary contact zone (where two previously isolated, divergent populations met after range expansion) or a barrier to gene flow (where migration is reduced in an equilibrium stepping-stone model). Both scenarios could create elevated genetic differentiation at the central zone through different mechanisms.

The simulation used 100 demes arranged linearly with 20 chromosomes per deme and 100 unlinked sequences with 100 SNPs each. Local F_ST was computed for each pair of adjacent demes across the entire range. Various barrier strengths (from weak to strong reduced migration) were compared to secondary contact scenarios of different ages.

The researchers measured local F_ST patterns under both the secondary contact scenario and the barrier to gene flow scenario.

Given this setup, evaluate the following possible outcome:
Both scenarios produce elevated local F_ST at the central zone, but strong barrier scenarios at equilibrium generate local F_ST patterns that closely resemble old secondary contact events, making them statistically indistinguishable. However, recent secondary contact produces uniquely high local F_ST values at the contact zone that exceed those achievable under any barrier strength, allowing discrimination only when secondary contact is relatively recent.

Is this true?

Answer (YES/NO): NO